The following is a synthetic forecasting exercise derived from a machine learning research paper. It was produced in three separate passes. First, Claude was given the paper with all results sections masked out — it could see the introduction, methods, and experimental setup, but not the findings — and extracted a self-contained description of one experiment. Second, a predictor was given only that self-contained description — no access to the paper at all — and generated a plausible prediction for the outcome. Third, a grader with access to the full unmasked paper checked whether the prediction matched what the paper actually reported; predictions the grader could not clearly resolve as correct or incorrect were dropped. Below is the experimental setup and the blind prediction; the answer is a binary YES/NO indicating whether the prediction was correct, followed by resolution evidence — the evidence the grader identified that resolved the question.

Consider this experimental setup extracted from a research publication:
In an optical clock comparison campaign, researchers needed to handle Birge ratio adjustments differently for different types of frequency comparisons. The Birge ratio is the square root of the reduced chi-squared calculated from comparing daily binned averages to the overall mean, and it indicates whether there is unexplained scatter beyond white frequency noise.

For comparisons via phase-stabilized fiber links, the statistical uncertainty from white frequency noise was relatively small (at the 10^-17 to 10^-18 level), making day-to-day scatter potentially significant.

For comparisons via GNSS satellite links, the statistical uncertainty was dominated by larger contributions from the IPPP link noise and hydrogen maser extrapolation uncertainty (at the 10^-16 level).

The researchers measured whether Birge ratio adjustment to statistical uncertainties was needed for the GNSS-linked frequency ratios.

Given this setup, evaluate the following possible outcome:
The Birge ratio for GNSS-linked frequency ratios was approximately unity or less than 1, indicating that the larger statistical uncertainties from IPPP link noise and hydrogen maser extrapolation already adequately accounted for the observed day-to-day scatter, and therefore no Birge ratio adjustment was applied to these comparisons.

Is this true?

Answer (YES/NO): YES